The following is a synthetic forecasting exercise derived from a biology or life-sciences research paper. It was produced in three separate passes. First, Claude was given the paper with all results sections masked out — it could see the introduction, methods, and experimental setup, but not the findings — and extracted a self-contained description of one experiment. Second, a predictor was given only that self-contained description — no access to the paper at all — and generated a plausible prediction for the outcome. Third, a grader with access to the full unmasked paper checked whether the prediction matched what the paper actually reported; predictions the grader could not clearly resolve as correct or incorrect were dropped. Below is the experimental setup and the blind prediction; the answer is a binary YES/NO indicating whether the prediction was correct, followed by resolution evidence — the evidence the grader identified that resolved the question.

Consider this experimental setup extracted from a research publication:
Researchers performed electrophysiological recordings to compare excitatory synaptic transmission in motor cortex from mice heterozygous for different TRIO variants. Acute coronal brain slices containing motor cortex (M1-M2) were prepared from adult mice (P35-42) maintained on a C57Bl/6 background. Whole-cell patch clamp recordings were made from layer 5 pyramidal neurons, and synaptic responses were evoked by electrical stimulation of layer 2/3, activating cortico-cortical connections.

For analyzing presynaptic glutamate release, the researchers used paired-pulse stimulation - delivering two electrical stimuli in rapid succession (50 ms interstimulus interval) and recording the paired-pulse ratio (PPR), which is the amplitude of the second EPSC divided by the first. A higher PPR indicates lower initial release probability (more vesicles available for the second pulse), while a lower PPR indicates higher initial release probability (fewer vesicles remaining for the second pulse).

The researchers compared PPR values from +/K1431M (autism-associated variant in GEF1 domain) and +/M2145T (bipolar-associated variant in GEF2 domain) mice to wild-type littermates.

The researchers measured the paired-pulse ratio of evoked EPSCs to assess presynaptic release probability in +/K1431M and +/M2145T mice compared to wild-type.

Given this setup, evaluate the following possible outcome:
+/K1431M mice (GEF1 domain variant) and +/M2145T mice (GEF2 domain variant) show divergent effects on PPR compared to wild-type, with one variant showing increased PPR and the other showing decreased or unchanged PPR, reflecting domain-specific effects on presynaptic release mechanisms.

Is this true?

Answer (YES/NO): YES